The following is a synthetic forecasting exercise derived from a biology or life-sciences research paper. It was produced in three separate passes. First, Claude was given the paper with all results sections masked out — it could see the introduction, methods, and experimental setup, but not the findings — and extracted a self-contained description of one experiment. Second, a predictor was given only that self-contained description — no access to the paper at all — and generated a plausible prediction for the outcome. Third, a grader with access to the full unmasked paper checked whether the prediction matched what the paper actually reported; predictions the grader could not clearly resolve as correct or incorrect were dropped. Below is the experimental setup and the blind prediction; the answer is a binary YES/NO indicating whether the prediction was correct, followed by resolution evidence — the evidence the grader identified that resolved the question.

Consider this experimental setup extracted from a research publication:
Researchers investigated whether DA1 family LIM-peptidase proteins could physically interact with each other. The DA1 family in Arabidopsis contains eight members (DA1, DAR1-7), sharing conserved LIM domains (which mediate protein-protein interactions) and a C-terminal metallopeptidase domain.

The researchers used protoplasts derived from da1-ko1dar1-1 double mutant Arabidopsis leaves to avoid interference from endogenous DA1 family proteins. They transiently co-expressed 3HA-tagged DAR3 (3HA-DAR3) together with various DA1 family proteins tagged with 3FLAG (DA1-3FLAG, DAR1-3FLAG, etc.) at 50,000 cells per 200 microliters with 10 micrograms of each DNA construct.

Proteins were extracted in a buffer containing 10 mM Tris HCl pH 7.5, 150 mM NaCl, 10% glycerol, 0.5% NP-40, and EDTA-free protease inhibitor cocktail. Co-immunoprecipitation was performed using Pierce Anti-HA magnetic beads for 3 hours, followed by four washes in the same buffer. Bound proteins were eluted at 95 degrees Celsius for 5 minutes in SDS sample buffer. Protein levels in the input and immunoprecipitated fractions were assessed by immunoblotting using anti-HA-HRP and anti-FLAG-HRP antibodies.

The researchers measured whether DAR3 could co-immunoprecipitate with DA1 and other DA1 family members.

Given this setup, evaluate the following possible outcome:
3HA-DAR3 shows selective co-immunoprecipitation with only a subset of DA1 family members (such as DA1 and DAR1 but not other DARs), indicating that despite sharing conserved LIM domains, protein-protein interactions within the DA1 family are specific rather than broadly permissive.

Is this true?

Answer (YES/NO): NO